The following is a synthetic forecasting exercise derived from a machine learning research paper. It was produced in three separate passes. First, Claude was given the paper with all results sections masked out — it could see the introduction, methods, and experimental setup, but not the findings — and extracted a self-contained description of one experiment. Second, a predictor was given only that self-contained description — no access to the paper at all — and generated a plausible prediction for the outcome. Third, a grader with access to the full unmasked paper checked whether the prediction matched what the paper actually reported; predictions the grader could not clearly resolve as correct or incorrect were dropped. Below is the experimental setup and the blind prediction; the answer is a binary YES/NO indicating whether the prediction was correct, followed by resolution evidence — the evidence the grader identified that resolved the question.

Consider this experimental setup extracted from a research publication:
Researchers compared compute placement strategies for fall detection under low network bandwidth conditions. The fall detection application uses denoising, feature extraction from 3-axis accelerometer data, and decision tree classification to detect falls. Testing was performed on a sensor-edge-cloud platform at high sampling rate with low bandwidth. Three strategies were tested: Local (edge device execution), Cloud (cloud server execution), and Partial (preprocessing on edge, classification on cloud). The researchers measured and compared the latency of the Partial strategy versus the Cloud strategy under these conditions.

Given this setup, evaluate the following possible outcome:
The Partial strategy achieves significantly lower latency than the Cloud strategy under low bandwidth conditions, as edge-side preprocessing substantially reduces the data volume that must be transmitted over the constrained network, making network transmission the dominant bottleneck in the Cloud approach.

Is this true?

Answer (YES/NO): NO